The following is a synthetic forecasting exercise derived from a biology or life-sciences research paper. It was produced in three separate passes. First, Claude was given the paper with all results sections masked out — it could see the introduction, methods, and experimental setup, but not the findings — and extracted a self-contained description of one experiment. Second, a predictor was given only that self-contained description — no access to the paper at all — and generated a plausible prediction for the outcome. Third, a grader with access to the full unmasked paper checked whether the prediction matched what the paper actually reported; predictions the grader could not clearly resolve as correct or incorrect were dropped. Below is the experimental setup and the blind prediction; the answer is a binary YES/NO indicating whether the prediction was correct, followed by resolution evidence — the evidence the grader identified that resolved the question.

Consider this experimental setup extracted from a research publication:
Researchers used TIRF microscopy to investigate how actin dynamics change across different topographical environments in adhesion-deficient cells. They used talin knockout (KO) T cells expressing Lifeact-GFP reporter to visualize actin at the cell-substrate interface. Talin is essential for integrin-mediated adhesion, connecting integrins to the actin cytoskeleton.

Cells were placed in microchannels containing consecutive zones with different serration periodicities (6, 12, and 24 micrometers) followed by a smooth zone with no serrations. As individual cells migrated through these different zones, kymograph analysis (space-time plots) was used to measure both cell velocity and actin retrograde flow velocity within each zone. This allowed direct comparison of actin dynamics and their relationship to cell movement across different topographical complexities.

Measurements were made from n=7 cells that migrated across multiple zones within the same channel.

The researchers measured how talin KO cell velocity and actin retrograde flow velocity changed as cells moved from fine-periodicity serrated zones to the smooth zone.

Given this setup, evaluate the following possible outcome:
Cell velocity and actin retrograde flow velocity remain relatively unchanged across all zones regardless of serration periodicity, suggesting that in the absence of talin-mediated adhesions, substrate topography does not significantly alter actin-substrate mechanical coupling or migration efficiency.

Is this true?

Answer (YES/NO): NO